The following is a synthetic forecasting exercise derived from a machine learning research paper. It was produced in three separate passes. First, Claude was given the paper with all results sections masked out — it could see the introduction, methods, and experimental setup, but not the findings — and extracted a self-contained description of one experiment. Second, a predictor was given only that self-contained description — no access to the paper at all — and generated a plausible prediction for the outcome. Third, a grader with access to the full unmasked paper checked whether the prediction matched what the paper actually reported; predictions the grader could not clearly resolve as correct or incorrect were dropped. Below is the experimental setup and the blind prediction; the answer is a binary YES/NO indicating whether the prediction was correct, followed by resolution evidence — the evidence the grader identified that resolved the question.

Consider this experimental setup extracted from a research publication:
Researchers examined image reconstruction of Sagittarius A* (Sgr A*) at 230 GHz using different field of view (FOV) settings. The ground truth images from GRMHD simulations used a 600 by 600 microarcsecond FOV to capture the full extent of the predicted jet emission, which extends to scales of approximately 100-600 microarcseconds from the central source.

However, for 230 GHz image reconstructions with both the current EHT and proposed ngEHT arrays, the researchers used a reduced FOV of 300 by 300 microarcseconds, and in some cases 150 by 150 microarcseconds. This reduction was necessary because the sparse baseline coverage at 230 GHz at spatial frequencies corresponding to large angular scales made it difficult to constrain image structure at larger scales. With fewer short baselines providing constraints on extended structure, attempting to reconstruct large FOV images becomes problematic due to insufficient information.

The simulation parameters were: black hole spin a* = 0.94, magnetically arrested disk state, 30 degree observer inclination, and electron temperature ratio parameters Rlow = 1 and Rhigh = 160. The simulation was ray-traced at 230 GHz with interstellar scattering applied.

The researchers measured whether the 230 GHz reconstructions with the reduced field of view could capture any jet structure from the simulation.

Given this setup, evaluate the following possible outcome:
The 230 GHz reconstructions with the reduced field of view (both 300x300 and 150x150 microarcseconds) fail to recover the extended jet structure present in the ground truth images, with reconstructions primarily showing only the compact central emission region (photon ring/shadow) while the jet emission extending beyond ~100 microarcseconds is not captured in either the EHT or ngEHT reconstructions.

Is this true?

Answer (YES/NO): YES